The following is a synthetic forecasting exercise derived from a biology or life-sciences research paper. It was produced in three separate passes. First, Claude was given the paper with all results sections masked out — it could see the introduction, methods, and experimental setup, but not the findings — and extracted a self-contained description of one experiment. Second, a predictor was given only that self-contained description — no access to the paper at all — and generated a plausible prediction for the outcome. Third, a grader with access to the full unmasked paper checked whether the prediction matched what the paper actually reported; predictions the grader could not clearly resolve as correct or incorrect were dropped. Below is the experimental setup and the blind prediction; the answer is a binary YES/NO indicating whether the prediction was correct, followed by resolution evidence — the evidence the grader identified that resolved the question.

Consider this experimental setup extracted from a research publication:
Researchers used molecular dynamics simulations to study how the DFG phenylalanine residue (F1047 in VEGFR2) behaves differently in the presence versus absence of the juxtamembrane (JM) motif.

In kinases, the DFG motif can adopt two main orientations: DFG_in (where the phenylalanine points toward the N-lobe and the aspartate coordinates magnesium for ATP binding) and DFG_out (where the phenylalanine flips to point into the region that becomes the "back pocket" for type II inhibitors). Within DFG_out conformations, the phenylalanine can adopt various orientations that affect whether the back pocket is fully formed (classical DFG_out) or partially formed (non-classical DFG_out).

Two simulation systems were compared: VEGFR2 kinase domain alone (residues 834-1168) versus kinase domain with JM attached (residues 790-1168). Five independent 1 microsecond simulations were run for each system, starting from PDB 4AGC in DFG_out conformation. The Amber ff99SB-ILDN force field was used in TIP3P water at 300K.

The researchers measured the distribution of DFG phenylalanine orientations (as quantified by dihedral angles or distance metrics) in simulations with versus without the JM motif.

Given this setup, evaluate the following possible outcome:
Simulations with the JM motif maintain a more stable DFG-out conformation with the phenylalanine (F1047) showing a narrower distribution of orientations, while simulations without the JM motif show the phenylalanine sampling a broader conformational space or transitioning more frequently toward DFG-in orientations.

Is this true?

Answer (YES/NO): NO